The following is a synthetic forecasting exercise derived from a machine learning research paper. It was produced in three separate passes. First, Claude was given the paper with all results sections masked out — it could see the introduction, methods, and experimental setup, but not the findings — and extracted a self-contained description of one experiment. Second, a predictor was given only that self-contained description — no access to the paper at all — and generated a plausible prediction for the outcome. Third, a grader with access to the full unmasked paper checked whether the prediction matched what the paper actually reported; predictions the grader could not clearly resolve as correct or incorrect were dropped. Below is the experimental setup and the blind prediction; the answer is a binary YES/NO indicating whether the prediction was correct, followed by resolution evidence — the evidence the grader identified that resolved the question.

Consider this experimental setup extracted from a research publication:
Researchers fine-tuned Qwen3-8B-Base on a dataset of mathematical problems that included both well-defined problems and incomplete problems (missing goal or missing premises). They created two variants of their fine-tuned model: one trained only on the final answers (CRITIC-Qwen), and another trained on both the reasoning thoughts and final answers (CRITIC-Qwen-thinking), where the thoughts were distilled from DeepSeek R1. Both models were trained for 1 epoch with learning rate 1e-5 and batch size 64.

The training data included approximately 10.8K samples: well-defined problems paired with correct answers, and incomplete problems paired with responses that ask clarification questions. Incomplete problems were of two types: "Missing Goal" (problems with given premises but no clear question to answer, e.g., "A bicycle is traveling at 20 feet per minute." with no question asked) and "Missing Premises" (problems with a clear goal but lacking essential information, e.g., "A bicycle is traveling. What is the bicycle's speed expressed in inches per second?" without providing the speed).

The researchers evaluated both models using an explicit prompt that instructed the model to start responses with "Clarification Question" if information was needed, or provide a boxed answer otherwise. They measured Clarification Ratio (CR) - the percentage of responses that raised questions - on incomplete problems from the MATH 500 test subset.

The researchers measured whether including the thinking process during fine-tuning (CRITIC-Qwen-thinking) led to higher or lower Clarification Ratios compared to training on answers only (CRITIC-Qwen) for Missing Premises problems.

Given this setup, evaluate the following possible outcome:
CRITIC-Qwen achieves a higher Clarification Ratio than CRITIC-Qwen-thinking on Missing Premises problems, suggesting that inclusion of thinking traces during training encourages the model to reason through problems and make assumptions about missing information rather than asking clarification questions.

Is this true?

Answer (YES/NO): YES